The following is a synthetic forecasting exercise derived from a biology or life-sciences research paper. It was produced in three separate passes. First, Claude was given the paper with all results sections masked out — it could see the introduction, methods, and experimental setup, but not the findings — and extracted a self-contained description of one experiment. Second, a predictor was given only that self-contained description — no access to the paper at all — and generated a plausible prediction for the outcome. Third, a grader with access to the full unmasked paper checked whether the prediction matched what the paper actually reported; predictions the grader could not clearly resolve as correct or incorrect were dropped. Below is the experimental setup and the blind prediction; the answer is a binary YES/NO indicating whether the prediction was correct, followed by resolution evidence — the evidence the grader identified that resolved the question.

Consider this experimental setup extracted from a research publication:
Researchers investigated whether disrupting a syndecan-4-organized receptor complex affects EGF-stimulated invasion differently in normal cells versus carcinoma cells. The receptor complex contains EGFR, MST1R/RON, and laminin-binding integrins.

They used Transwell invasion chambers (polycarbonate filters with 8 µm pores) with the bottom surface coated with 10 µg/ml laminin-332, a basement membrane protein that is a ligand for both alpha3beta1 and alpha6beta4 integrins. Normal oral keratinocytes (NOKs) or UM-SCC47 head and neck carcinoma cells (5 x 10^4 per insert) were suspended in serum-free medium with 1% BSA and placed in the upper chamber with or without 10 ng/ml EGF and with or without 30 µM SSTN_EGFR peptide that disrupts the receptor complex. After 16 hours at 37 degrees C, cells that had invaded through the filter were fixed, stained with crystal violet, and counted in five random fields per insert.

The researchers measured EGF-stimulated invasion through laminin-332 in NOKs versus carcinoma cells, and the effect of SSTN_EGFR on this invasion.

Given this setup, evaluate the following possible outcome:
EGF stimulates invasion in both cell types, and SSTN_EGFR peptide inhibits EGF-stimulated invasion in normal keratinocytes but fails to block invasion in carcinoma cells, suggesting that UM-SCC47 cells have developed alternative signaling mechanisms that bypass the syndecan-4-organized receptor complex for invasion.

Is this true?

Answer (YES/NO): NO